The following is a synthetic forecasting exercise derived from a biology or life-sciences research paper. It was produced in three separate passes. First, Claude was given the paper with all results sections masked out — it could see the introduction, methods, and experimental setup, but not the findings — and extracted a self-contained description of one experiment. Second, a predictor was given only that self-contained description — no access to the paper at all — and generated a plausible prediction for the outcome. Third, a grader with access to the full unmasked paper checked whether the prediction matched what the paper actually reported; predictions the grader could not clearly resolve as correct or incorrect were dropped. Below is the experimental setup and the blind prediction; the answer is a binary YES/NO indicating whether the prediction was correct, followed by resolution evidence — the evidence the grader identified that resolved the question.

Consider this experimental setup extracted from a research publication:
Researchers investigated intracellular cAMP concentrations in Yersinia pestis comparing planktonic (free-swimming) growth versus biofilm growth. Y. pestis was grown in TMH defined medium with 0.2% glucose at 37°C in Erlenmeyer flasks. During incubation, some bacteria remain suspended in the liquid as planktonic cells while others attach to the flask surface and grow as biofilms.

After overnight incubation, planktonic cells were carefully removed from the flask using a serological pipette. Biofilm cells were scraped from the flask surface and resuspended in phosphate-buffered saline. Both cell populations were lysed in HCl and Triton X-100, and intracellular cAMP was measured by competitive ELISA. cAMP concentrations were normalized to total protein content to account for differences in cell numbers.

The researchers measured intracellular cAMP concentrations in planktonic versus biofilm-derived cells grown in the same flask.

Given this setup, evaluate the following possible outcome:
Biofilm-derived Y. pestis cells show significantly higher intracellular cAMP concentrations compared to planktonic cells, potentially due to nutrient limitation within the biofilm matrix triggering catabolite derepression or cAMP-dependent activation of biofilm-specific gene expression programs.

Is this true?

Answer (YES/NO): NO